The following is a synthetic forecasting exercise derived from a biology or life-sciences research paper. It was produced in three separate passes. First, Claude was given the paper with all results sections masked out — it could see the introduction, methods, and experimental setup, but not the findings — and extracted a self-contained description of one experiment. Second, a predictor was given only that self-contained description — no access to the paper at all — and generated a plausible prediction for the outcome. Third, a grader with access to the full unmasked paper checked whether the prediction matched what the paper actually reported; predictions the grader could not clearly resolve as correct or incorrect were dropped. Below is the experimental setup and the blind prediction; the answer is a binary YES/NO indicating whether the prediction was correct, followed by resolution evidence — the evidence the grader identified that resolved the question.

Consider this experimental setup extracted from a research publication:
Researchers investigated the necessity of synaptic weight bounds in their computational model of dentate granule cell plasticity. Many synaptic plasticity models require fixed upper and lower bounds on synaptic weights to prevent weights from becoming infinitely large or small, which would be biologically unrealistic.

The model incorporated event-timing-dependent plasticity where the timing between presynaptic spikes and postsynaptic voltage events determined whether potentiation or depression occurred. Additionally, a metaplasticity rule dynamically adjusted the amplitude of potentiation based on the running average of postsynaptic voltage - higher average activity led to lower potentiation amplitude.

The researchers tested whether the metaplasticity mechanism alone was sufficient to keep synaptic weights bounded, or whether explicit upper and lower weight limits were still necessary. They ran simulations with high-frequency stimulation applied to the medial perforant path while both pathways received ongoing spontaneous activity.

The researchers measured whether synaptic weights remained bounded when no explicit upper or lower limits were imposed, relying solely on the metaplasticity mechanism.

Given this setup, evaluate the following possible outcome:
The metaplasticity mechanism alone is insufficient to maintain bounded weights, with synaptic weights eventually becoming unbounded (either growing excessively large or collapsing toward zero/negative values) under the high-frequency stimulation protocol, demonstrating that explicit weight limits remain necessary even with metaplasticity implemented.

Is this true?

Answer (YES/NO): NO